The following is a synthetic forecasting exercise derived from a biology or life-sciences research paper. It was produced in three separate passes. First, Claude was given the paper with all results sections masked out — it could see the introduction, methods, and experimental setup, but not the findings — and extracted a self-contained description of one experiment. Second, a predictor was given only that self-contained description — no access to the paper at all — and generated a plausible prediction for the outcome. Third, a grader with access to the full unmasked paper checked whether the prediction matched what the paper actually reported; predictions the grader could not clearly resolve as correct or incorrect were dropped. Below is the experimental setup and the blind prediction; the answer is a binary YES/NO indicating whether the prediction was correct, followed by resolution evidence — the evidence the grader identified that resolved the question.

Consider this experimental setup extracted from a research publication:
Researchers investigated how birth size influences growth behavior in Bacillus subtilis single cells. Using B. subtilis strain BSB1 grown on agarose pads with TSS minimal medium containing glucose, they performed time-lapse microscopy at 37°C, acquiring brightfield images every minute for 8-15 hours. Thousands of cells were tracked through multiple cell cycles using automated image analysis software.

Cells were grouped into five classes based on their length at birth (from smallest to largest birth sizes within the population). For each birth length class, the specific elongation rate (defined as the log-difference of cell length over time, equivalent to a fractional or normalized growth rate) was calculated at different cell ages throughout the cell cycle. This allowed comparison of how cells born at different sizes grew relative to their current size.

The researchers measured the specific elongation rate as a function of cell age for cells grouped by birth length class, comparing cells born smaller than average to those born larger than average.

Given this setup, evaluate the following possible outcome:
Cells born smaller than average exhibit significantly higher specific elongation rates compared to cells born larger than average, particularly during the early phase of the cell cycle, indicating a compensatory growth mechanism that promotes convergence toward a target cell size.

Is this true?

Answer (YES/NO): YES